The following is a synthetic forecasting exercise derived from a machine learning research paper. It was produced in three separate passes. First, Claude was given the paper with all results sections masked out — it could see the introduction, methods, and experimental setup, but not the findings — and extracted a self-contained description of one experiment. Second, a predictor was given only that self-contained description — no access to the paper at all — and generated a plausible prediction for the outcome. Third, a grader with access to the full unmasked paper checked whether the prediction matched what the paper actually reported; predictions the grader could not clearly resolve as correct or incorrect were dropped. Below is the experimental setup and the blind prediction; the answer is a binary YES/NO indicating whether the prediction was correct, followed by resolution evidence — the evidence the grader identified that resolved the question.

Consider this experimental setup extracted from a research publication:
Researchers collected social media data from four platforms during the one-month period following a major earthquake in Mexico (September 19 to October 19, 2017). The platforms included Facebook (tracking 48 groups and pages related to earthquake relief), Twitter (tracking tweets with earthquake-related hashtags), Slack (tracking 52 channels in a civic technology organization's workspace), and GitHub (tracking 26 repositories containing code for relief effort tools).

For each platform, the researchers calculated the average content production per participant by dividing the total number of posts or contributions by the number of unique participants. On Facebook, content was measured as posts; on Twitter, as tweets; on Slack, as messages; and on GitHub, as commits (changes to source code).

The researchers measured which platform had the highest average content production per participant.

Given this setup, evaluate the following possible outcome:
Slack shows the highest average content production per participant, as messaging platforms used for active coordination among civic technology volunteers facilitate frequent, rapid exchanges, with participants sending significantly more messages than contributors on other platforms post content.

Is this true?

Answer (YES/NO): YES